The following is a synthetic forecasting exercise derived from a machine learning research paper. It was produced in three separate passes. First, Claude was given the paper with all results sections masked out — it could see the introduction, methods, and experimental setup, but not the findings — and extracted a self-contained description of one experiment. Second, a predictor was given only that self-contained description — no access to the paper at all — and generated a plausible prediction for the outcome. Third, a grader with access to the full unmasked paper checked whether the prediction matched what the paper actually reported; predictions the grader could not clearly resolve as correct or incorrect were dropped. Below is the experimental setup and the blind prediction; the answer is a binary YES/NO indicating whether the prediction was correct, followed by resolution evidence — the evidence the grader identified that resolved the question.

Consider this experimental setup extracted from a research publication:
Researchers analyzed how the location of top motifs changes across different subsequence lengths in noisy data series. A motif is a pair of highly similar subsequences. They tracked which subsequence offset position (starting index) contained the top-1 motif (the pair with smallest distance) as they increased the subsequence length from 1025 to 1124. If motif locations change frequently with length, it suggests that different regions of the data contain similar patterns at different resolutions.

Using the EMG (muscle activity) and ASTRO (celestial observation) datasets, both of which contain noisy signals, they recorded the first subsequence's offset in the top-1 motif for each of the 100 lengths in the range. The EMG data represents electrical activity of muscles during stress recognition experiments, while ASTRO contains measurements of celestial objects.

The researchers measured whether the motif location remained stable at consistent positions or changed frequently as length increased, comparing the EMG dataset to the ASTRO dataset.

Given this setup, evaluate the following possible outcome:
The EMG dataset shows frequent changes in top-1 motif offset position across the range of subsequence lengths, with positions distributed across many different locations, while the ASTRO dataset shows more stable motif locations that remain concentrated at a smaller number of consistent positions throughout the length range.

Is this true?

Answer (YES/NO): YES